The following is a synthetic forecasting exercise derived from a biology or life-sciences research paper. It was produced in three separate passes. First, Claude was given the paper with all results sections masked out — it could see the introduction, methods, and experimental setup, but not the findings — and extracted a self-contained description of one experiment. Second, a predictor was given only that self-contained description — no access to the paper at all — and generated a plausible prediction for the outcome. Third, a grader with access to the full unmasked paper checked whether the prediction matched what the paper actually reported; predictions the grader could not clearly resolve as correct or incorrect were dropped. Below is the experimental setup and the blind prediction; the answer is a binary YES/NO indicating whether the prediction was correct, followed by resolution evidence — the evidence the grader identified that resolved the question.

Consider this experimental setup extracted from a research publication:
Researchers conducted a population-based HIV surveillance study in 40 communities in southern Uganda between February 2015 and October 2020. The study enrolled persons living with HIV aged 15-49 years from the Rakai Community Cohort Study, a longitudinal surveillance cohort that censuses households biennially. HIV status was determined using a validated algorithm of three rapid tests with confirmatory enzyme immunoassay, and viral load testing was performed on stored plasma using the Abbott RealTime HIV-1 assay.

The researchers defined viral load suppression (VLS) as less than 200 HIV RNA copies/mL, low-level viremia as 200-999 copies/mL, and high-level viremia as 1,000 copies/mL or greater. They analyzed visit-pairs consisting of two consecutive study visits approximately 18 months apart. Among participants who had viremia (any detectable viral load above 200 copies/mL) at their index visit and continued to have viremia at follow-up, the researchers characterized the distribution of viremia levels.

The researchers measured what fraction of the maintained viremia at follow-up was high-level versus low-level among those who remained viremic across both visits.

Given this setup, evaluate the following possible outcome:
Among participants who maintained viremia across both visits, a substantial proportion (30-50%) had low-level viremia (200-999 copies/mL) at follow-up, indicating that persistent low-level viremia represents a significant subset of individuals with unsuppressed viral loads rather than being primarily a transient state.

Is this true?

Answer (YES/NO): NO